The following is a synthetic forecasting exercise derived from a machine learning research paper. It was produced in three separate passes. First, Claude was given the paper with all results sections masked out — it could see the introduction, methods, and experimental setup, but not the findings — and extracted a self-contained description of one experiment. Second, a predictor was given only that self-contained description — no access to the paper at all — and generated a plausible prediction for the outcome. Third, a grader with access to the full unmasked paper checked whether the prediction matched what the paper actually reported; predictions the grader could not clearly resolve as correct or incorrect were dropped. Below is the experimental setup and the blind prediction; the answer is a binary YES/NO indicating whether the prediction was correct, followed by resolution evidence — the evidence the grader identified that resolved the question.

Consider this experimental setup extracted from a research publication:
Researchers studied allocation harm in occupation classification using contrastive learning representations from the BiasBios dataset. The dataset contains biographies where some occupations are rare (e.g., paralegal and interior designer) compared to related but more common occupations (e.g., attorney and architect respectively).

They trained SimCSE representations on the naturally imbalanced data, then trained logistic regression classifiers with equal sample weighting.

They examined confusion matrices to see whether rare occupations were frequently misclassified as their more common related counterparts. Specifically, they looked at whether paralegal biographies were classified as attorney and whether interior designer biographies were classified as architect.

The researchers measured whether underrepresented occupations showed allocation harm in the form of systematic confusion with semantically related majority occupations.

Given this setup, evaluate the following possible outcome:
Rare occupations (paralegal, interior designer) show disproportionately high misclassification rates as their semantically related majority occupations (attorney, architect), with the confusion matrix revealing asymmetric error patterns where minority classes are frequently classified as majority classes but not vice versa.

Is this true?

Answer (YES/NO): YES